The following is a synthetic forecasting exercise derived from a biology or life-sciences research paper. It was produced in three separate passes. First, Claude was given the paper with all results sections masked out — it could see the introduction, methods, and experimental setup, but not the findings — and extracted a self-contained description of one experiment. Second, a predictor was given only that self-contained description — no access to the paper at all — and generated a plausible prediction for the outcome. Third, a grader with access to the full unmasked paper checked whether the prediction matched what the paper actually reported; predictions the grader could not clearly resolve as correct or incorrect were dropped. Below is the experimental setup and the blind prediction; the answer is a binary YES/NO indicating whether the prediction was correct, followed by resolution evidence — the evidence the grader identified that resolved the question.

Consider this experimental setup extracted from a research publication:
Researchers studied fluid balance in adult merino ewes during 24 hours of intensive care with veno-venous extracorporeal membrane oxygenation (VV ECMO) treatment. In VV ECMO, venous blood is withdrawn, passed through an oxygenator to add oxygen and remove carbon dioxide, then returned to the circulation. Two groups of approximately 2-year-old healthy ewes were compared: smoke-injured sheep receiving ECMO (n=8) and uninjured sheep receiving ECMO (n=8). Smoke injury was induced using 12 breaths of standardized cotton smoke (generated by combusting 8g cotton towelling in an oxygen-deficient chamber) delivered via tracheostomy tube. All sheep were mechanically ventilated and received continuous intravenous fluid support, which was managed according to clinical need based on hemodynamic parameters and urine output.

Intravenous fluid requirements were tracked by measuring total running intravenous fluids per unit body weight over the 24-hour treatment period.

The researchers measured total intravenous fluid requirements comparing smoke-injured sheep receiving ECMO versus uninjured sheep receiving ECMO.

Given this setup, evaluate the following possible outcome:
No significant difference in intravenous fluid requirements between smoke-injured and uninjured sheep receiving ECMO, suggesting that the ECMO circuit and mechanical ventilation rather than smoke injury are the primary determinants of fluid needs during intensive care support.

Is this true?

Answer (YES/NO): NO